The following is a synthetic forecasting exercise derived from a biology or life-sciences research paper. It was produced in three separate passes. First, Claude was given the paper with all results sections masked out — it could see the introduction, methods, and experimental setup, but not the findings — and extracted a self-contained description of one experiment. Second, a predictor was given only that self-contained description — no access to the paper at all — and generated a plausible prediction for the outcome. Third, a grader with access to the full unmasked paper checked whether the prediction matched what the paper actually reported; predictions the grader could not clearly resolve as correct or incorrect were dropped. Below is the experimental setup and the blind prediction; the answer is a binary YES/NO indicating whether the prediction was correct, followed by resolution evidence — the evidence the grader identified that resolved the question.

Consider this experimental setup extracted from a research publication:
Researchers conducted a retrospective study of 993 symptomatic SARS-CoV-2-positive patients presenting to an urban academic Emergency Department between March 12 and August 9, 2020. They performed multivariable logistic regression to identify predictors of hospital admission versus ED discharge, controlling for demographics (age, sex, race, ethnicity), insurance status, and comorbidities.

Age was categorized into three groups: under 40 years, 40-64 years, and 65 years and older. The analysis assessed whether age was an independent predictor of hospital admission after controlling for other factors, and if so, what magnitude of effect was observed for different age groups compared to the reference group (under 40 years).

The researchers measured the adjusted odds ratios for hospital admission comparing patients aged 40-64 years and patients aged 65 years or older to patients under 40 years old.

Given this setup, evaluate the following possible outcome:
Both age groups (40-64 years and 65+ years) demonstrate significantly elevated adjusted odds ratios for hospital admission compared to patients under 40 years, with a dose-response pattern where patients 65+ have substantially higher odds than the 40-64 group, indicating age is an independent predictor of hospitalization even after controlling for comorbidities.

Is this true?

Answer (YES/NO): YES